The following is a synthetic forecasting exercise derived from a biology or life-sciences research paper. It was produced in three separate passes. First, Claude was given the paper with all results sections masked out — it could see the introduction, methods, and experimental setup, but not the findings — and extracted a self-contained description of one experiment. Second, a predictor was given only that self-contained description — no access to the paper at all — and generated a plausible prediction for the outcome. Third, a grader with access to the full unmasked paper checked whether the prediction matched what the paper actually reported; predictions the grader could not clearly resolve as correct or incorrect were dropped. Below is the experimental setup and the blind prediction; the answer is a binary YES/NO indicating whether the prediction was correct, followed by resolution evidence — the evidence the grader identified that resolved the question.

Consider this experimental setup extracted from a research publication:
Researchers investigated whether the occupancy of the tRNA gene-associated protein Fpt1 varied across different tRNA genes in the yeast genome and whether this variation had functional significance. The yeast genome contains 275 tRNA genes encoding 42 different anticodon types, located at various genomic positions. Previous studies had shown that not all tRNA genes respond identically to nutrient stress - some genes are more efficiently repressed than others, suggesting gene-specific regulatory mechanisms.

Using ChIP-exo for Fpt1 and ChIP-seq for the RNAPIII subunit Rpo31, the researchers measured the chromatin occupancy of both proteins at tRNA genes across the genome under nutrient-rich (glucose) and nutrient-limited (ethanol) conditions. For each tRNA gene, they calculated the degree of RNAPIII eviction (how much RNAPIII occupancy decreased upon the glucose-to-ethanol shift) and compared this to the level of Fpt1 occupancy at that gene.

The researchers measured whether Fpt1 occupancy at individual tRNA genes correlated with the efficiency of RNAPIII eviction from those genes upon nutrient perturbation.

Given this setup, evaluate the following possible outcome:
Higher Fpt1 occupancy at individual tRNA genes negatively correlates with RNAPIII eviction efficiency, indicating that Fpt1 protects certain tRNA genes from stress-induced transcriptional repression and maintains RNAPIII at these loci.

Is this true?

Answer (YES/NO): NO